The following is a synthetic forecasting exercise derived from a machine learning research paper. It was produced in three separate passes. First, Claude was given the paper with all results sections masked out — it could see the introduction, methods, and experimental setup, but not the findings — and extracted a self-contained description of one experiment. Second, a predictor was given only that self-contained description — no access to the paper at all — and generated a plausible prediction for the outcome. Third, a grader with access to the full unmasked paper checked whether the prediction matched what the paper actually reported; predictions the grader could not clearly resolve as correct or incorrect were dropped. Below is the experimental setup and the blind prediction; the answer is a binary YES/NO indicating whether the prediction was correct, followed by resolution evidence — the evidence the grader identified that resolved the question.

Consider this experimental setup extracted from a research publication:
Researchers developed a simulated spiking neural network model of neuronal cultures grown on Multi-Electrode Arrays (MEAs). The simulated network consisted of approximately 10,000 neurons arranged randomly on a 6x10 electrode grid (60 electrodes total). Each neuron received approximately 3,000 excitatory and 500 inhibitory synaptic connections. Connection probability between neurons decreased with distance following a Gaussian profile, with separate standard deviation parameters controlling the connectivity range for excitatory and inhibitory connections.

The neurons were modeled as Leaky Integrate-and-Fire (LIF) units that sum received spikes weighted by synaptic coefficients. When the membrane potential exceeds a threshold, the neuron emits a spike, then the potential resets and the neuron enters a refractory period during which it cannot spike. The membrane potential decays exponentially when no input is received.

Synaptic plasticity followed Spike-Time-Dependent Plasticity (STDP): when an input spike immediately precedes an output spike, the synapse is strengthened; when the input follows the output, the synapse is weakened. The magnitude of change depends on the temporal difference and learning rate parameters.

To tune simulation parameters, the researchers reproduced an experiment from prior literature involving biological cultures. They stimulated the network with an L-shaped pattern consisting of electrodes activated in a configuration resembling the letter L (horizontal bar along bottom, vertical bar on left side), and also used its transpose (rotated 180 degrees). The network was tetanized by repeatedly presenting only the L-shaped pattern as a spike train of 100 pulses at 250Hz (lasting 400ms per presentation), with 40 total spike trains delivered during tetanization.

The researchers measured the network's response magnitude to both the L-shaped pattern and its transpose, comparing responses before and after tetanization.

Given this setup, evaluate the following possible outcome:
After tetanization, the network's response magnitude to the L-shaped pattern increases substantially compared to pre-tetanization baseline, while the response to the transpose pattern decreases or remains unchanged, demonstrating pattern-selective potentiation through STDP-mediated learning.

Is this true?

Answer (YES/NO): YES